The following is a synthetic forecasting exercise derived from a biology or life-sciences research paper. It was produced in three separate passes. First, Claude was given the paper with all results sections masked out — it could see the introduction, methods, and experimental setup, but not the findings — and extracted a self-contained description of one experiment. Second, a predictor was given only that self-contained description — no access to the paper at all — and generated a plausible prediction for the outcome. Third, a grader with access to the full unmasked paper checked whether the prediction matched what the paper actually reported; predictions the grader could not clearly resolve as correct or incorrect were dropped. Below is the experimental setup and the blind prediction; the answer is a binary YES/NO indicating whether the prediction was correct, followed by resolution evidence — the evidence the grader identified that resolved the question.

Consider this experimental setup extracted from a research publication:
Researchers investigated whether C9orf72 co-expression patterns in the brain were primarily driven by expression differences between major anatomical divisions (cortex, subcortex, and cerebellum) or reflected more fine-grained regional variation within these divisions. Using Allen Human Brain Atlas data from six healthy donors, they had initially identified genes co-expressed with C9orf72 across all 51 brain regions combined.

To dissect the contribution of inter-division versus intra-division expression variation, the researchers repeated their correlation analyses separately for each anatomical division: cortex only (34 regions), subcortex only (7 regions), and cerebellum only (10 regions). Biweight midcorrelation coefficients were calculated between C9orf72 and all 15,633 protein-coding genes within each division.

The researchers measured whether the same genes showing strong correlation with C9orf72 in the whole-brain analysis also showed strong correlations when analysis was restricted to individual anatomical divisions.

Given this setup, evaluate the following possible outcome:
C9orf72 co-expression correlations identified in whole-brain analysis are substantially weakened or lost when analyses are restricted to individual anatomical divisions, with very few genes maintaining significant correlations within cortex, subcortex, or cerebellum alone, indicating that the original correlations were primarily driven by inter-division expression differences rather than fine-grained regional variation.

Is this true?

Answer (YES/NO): NO